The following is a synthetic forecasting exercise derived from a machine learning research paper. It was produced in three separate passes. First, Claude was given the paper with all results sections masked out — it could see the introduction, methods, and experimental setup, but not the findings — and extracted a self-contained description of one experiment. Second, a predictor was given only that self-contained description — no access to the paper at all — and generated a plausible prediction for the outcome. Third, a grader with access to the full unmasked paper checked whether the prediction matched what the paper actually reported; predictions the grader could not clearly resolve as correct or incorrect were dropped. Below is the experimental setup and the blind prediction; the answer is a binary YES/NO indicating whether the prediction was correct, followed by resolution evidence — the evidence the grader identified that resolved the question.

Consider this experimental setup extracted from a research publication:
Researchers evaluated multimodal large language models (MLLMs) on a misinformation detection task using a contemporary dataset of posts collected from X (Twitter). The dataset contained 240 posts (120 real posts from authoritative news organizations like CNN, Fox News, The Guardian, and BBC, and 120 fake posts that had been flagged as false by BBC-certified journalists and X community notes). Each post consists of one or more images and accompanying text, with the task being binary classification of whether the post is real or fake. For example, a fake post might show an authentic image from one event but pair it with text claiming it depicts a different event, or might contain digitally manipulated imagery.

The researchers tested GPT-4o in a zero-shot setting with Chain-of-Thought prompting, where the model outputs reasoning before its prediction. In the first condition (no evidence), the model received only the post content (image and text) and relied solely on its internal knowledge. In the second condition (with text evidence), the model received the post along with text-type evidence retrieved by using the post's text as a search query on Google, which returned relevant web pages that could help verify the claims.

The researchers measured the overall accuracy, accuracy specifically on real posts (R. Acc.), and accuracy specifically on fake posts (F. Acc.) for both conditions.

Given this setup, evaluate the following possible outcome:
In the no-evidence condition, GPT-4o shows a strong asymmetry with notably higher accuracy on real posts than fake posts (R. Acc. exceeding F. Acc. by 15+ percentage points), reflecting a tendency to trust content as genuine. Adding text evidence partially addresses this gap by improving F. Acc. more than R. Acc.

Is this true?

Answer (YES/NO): NO